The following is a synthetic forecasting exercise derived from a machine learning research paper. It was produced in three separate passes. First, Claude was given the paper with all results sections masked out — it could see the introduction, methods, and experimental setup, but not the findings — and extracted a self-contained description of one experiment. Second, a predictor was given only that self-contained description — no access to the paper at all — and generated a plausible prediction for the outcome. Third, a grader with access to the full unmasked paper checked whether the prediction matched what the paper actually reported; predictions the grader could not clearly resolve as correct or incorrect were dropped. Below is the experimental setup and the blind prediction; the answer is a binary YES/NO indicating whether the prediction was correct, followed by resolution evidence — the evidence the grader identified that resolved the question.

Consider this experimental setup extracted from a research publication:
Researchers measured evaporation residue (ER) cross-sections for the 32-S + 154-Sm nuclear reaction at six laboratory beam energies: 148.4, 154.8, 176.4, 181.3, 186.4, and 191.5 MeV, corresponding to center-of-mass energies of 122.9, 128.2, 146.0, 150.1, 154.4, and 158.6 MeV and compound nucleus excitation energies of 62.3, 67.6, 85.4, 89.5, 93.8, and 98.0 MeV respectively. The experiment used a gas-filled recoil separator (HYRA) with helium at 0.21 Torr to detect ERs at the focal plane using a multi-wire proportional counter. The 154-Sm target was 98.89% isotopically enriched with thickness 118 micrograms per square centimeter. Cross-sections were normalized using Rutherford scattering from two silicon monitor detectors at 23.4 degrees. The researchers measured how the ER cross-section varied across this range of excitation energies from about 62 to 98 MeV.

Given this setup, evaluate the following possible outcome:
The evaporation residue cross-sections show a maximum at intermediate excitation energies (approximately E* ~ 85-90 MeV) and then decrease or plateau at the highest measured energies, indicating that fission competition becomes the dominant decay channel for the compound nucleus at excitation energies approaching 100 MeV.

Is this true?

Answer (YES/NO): NO